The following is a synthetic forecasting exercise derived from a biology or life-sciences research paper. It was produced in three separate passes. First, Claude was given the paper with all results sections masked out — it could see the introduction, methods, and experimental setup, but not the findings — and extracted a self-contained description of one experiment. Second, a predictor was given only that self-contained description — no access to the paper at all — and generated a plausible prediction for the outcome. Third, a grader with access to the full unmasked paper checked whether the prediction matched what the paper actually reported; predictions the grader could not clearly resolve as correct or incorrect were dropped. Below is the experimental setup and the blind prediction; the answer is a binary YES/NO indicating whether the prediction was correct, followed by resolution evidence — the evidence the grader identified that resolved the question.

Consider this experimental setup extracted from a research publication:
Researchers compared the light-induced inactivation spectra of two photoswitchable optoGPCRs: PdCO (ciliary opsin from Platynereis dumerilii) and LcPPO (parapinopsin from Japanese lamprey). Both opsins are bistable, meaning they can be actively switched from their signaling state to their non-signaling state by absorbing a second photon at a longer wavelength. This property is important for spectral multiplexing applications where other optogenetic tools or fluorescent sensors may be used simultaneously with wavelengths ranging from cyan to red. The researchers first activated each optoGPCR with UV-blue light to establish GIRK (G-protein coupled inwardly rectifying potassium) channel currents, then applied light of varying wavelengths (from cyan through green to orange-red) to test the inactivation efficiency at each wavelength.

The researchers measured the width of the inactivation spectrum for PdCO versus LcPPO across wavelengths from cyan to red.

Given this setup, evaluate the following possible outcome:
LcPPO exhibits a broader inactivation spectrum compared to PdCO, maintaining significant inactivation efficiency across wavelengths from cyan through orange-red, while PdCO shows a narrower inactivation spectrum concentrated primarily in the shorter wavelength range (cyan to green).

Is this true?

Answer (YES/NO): NO